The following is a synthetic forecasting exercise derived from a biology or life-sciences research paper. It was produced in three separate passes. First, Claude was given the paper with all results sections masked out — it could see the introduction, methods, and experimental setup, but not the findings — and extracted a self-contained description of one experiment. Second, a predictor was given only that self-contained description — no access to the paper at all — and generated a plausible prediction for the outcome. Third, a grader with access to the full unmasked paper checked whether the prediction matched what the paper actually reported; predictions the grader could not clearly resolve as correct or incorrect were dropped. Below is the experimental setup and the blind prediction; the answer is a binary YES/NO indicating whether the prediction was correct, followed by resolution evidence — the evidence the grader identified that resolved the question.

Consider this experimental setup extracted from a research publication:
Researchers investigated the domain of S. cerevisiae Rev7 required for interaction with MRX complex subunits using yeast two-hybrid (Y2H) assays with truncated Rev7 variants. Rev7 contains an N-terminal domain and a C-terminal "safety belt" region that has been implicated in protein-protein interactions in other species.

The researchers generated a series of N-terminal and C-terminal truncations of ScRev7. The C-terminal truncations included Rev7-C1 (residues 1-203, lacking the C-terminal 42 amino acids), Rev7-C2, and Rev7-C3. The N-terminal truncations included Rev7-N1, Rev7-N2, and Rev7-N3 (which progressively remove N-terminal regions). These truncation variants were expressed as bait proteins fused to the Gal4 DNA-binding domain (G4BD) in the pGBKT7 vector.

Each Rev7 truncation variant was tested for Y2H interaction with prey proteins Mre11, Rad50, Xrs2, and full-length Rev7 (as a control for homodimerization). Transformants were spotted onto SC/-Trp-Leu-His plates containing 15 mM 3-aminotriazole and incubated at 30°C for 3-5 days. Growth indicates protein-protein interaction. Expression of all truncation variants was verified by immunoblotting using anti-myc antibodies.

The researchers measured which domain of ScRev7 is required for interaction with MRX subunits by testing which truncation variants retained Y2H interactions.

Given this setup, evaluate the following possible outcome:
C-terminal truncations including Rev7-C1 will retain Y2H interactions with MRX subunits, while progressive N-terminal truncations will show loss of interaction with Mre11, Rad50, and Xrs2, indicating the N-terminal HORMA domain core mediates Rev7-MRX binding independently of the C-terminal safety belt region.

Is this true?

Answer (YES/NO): NO